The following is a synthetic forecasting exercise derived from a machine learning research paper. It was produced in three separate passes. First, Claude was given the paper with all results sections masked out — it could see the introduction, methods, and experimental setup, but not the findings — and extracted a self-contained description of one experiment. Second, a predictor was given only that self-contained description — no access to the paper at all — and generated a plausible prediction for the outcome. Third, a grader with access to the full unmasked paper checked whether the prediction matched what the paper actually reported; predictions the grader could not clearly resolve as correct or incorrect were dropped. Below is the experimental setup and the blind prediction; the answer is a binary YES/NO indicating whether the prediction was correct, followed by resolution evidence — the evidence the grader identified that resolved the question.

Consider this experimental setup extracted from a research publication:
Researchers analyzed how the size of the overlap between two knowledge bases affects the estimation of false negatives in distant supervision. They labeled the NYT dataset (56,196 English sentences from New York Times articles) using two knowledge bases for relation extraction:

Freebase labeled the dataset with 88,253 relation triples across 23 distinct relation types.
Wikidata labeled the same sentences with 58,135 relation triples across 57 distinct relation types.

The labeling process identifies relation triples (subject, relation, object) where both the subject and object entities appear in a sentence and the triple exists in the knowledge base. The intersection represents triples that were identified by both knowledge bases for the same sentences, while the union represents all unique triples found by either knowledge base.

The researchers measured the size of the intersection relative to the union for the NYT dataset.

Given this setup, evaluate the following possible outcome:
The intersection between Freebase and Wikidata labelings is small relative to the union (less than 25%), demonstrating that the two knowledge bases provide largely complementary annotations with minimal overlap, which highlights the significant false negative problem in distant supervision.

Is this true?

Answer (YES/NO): YES